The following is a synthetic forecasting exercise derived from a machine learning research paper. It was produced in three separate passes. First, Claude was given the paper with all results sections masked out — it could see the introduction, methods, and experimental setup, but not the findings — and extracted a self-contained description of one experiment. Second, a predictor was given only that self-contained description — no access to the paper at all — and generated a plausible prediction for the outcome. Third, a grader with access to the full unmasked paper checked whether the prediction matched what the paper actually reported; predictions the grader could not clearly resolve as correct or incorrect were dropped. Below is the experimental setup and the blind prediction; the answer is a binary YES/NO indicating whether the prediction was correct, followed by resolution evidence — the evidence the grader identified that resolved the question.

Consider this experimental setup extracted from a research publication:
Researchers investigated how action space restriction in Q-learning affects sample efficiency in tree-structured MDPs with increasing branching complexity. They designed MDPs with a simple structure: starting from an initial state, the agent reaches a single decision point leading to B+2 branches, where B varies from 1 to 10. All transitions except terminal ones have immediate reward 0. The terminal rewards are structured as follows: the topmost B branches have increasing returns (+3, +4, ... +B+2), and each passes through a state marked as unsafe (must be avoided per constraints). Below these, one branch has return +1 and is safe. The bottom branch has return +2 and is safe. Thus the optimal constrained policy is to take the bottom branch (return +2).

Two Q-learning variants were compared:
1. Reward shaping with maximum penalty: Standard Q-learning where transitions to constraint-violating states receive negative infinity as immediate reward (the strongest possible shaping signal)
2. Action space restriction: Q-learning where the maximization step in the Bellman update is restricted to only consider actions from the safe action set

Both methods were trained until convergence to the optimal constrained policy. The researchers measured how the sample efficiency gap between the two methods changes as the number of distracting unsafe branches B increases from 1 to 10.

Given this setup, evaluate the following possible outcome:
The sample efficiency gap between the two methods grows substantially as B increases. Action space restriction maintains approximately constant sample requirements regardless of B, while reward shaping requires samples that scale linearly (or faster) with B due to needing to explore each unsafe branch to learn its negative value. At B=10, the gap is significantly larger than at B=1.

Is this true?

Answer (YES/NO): YES